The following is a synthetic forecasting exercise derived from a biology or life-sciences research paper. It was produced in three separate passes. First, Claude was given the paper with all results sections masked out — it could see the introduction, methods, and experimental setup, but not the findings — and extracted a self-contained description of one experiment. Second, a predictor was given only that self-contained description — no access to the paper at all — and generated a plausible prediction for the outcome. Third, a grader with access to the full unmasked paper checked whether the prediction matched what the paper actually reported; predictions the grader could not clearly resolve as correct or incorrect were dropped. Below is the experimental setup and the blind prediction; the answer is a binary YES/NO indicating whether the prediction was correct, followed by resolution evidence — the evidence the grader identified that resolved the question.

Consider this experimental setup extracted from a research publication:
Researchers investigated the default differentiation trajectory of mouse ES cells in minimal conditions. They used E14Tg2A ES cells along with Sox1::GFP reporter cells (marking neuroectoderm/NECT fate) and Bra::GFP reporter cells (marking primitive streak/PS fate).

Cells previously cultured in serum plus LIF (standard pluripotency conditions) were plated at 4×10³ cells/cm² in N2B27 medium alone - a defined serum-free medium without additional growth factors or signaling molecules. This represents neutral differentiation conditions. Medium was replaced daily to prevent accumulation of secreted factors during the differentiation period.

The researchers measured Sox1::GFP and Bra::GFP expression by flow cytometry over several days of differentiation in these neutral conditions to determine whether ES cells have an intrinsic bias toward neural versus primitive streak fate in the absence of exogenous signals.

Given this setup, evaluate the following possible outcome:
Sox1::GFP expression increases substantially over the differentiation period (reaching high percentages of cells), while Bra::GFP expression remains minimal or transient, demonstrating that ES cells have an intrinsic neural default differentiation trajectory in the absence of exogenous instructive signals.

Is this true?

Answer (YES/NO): YES